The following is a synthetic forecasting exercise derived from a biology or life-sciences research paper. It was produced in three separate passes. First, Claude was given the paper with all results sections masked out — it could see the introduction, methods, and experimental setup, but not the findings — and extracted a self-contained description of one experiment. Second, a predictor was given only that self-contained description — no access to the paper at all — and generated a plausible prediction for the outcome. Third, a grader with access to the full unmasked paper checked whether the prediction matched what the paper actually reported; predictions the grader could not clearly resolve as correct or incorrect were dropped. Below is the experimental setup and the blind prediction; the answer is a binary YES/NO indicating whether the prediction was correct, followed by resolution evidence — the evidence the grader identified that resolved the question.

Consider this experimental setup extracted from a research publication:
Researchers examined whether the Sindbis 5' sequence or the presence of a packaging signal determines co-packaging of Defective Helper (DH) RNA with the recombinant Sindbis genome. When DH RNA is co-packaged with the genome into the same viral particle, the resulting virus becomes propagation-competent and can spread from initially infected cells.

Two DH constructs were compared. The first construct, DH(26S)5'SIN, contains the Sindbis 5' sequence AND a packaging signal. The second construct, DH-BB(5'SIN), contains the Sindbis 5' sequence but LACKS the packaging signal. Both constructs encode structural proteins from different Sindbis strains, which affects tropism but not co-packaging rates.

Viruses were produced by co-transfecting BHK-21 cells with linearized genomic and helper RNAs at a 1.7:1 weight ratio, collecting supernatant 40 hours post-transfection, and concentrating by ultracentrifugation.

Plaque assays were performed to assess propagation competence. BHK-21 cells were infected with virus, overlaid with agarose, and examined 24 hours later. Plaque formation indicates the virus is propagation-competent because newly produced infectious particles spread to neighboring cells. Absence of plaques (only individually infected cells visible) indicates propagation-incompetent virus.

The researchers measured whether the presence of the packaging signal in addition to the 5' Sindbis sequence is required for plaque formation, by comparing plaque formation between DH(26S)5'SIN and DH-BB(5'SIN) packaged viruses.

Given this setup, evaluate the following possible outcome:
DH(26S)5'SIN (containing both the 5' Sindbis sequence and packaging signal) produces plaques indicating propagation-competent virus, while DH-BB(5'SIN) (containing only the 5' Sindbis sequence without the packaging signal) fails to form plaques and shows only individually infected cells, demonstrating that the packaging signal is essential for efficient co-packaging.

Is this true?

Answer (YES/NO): YES